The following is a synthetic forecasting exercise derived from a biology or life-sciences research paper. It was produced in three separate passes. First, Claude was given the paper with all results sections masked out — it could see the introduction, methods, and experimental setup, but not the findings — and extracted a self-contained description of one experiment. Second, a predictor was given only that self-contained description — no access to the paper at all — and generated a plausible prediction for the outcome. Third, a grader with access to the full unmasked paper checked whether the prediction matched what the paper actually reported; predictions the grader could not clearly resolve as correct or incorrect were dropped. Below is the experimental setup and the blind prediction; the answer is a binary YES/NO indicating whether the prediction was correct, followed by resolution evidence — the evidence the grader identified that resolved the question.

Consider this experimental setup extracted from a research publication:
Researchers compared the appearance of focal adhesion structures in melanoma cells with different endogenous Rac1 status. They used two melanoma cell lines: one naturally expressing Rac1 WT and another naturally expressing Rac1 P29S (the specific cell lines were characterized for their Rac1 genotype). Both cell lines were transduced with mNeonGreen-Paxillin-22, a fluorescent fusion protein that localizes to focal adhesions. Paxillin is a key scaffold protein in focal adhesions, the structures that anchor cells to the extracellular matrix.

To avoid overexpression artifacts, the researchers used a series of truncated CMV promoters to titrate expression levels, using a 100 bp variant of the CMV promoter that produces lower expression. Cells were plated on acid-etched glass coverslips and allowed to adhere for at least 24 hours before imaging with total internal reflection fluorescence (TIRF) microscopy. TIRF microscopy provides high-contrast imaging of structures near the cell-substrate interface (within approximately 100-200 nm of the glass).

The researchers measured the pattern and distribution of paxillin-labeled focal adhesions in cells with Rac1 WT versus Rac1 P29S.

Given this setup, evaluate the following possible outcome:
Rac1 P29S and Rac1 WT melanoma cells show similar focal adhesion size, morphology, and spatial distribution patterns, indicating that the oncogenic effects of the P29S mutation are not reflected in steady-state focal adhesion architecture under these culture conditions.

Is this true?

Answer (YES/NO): NO